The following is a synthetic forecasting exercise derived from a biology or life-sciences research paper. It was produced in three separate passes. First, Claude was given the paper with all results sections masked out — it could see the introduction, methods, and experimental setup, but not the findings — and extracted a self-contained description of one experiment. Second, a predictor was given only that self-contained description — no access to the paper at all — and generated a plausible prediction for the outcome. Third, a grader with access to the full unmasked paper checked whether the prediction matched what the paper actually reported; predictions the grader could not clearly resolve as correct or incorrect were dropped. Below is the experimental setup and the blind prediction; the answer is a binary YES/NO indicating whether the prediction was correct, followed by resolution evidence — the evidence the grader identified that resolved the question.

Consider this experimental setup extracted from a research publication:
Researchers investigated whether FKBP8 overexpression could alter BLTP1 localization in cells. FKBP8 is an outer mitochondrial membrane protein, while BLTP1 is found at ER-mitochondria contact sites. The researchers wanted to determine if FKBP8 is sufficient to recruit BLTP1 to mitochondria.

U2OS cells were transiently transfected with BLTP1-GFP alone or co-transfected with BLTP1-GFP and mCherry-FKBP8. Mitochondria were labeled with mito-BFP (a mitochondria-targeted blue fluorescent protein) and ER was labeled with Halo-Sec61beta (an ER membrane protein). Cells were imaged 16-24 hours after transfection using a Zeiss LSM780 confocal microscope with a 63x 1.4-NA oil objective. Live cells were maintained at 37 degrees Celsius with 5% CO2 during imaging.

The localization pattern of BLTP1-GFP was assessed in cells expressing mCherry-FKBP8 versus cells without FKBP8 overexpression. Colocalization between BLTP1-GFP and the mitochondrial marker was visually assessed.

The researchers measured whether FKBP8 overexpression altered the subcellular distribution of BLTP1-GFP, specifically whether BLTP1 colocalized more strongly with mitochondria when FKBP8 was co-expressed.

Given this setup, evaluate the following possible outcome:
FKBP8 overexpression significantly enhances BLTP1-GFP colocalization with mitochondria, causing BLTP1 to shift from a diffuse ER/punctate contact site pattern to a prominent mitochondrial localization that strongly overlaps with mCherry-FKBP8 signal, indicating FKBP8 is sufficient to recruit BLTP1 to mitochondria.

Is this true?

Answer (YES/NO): YES